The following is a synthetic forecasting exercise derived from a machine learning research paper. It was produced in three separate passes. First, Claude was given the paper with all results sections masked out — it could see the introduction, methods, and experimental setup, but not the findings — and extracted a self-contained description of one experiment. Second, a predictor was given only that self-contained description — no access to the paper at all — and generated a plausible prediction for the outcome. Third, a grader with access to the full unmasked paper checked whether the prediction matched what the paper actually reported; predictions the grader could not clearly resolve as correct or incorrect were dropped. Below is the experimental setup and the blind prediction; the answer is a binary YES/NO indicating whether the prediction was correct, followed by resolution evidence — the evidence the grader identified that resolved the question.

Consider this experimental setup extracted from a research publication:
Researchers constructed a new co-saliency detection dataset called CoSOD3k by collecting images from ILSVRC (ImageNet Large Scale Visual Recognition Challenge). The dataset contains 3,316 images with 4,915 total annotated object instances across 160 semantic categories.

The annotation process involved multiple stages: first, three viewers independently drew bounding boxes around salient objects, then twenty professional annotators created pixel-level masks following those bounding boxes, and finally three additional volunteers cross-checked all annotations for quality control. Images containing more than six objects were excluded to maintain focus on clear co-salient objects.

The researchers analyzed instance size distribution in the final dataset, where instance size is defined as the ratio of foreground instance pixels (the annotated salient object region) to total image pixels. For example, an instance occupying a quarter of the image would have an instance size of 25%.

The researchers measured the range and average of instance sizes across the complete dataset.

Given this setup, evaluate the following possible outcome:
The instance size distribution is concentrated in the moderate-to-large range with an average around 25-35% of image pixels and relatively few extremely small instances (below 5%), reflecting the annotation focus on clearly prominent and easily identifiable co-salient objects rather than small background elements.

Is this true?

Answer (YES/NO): NO